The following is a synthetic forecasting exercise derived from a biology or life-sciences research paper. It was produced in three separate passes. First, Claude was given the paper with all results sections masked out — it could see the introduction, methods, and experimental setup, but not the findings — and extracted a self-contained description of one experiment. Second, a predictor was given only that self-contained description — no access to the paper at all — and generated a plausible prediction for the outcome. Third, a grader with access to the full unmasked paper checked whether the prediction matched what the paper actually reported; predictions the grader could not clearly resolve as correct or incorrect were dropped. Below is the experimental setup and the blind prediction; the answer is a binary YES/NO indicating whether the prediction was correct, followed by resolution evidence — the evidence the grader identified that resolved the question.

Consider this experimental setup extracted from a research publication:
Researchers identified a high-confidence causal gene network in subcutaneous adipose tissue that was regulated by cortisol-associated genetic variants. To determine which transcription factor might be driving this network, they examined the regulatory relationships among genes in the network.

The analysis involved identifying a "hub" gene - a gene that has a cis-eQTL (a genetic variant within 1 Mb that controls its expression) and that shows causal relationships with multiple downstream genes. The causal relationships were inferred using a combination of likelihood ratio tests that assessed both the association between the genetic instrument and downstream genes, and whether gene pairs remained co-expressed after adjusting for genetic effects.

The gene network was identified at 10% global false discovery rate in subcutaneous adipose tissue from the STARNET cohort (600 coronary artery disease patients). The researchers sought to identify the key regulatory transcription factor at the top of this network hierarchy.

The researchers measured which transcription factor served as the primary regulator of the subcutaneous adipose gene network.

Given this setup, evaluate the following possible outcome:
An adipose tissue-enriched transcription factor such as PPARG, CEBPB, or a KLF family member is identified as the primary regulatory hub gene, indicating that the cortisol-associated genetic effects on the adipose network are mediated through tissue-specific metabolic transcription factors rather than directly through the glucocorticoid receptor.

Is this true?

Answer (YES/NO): NO